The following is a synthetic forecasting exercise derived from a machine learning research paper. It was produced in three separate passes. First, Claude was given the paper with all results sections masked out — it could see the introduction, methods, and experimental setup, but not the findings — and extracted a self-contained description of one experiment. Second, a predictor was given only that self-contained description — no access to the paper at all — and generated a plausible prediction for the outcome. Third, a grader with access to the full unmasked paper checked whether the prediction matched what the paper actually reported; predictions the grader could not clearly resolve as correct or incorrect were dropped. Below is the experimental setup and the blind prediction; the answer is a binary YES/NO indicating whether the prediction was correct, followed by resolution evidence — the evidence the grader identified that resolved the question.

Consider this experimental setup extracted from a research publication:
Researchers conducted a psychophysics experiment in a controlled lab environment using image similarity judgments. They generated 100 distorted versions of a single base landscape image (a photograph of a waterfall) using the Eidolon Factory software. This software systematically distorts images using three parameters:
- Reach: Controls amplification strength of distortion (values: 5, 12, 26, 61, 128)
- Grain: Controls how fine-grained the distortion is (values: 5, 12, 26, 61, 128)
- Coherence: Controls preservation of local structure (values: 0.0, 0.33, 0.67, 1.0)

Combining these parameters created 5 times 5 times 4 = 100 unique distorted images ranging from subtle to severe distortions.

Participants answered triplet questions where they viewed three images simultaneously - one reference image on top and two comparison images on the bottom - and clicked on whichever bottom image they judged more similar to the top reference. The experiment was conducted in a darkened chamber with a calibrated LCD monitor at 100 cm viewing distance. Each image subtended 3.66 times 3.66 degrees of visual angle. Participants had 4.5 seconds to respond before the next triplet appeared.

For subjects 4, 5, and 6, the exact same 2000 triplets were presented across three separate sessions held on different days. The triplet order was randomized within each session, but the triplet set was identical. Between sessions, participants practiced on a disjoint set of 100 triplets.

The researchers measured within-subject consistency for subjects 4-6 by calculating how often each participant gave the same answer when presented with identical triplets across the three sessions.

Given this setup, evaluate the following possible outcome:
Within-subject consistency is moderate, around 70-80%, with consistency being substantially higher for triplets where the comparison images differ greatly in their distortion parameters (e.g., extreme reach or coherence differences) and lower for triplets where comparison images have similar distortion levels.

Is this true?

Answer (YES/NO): NO